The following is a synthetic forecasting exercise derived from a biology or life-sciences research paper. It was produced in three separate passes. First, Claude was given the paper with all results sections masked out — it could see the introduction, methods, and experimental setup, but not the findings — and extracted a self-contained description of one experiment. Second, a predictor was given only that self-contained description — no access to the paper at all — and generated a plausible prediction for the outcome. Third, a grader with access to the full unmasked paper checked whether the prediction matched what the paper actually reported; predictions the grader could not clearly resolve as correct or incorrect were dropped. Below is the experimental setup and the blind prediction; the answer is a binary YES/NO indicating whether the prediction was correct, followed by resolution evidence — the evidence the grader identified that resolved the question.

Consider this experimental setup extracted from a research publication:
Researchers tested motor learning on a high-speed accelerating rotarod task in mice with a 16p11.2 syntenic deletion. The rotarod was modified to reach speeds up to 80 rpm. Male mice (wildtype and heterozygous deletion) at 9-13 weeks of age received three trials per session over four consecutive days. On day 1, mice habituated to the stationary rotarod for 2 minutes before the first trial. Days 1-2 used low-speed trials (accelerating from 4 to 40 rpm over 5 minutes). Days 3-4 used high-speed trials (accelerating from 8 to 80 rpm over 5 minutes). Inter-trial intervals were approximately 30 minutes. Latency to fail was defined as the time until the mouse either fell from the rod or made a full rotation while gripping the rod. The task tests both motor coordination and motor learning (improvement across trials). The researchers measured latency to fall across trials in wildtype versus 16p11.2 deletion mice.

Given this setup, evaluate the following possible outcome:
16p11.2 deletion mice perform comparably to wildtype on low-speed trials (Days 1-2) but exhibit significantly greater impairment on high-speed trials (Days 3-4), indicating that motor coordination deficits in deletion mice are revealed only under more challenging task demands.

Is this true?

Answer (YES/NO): NO